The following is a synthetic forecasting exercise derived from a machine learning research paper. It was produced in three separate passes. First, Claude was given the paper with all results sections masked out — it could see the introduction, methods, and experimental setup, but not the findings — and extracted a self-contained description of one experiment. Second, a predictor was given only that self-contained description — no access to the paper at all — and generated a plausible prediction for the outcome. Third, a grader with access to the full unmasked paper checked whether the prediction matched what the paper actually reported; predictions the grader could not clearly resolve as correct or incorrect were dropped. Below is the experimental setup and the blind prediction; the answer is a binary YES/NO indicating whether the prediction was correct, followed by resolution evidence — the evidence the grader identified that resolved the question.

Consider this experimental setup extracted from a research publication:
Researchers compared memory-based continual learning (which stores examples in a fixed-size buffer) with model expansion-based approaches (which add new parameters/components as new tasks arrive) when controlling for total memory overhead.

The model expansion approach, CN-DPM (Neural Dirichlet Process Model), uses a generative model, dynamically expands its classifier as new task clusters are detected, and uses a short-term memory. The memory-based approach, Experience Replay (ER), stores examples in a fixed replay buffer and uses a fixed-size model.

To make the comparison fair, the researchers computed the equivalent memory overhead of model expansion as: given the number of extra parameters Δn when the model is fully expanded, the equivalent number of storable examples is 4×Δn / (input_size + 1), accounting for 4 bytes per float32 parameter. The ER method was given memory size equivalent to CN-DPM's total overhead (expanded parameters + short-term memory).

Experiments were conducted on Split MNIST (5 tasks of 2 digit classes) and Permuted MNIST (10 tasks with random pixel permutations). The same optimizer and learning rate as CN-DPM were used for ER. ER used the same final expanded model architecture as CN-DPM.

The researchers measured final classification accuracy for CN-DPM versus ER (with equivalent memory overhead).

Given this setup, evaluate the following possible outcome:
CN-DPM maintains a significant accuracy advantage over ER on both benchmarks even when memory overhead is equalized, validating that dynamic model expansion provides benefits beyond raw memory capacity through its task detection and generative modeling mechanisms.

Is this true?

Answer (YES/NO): NO